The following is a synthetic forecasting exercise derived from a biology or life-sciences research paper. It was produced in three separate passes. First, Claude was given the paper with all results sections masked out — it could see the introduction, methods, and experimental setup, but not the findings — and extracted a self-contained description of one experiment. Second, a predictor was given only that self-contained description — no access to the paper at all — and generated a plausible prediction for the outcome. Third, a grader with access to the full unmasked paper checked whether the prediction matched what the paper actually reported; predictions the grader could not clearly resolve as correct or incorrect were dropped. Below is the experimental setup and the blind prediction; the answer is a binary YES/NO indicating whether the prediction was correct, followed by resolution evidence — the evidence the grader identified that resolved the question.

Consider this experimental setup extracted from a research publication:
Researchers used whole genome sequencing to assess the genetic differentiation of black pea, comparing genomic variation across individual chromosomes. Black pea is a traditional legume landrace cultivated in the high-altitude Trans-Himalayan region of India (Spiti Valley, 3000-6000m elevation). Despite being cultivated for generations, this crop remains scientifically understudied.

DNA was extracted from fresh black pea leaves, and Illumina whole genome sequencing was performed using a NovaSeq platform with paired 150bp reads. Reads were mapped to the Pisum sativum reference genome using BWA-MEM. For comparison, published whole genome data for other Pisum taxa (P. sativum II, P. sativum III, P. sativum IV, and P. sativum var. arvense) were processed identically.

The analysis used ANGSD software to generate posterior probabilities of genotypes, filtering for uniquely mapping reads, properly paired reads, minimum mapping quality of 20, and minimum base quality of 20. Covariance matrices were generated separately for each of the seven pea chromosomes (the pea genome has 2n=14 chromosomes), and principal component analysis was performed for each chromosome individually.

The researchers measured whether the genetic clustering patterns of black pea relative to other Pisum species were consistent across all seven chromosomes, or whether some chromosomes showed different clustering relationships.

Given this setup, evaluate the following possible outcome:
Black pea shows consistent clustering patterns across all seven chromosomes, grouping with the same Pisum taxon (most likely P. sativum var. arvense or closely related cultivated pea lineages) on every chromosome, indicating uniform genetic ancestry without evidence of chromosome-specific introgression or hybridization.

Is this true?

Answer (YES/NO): NO